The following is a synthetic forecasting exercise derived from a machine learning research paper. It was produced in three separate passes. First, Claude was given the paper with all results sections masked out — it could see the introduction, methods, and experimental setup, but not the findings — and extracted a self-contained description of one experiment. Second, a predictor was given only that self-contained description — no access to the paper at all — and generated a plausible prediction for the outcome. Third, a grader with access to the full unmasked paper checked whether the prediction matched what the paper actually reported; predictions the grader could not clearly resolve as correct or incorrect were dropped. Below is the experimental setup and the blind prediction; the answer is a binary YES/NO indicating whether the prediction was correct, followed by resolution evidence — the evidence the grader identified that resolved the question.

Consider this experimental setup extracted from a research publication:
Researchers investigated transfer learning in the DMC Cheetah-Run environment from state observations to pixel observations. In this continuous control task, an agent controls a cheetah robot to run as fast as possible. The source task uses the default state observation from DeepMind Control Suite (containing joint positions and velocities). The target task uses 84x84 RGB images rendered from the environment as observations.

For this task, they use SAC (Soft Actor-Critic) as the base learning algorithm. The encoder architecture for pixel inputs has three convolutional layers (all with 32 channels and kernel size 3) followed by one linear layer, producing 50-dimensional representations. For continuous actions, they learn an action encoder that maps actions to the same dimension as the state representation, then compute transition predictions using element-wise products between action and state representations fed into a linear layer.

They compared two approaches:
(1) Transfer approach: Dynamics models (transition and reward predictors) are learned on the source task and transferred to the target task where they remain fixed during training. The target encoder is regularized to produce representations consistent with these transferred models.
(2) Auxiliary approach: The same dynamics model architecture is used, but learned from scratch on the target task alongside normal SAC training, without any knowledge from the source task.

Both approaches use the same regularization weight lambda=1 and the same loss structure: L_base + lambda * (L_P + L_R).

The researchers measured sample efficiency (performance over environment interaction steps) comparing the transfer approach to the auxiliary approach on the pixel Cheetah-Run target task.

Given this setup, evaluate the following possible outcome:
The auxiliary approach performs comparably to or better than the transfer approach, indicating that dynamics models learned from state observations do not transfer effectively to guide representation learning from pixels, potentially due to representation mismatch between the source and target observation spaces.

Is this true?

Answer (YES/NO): NO